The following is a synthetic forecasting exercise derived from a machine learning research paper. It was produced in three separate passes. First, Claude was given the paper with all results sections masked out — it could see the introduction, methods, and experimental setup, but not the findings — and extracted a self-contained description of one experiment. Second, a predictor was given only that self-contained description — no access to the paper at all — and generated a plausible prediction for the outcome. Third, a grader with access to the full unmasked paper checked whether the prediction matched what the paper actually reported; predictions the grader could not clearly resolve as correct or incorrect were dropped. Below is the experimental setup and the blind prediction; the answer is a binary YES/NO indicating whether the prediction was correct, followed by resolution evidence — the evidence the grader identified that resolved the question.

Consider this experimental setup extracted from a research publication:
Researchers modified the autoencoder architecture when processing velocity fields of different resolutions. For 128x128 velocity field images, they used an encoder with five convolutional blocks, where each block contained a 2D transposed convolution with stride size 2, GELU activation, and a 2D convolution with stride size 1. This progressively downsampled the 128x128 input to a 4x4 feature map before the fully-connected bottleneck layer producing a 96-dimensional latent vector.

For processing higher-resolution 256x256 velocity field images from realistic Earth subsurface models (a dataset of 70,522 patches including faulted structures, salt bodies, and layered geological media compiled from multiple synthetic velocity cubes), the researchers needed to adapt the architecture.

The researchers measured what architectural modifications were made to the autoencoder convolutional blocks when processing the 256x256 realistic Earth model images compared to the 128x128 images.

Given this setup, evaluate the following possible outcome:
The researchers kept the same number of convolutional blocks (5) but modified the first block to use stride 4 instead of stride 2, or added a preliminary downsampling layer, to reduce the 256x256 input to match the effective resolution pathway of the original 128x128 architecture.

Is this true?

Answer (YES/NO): NO